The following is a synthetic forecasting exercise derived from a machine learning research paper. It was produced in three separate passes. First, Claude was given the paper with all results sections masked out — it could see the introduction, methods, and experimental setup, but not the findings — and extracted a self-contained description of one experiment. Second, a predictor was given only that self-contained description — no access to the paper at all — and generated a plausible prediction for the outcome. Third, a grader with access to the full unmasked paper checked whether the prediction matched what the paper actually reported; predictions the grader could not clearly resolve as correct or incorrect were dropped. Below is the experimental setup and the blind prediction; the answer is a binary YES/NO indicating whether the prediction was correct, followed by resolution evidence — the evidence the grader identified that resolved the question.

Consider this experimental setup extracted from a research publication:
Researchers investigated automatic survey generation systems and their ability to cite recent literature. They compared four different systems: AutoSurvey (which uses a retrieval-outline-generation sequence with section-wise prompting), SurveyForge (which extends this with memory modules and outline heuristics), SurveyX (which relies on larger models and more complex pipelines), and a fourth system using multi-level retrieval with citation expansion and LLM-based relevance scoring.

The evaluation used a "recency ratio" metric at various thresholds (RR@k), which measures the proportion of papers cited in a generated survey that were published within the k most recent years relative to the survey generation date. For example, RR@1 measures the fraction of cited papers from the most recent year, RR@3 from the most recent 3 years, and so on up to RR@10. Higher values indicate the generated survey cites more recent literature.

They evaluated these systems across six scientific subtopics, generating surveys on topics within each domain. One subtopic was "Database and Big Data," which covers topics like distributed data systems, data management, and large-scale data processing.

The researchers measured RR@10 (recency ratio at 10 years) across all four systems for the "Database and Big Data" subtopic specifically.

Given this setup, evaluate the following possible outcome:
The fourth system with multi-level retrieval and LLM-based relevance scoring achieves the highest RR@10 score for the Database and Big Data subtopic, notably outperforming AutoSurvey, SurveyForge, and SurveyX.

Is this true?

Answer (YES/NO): NO